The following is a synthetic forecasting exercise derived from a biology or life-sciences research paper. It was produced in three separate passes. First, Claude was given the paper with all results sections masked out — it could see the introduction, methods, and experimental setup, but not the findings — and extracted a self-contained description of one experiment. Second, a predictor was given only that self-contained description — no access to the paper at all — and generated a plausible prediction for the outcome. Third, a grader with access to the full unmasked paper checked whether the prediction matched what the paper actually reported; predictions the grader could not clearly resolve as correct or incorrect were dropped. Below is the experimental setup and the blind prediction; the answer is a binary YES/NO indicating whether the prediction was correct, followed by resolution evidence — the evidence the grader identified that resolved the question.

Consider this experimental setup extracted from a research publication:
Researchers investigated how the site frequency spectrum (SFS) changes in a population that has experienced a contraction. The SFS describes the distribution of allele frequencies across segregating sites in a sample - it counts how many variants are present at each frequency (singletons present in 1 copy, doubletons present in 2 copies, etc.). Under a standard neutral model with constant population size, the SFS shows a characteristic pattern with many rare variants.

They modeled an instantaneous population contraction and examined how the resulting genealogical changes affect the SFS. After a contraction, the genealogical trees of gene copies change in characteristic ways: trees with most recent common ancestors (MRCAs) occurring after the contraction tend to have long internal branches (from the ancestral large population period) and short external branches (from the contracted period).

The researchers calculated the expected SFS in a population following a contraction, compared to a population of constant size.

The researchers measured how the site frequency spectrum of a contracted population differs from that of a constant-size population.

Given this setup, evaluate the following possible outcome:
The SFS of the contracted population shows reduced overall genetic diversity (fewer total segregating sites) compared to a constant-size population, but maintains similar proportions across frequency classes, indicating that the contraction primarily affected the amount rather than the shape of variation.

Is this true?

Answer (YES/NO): NO